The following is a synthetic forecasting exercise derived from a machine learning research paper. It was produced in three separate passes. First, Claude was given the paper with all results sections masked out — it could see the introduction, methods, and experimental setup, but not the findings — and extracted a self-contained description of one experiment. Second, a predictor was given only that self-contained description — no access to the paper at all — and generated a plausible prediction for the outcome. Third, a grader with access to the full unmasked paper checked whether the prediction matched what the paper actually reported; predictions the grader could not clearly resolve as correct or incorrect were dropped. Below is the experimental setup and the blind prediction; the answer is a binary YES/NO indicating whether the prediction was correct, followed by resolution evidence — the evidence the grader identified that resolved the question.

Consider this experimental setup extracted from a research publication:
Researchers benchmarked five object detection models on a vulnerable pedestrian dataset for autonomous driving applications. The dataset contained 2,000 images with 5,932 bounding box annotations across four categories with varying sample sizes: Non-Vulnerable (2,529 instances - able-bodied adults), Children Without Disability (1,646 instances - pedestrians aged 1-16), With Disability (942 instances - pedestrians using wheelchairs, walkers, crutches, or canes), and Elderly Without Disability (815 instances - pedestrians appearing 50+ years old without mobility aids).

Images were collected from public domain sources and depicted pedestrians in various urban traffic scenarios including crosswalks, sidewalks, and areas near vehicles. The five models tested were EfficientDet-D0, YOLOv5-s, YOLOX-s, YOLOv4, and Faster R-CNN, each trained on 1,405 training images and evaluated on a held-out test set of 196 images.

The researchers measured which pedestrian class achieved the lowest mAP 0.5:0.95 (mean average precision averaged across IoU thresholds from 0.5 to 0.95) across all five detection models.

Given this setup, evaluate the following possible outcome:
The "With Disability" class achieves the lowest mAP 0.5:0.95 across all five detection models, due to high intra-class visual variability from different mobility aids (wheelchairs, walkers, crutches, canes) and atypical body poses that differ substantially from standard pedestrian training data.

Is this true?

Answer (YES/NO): NO